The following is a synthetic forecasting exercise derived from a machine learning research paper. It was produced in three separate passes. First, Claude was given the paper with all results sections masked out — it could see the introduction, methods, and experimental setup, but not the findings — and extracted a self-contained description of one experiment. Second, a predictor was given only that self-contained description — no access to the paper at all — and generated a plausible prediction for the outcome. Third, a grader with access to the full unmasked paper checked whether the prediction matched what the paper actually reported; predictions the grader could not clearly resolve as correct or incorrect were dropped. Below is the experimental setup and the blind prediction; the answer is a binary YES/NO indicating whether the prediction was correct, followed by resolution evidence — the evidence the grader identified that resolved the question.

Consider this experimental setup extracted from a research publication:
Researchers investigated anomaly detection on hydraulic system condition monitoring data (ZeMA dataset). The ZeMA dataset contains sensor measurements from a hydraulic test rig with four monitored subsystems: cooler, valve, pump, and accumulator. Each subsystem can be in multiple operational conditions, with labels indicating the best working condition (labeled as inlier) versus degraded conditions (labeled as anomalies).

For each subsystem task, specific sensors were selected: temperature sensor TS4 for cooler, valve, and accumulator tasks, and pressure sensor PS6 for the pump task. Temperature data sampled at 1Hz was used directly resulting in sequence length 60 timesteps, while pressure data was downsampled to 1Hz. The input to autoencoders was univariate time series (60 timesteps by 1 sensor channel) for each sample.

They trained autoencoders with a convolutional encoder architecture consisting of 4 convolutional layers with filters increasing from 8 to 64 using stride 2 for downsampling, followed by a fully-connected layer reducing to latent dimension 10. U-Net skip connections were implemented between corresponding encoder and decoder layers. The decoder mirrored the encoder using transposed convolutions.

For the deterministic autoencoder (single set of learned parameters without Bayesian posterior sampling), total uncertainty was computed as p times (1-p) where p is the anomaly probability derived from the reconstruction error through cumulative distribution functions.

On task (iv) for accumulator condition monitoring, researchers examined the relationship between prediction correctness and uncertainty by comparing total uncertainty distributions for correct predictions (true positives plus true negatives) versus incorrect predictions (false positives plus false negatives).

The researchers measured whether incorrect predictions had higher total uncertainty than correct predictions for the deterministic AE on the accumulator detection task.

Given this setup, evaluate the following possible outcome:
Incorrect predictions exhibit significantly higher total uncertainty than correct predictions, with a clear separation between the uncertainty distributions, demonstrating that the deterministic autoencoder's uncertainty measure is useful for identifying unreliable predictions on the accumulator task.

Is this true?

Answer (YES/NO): NO